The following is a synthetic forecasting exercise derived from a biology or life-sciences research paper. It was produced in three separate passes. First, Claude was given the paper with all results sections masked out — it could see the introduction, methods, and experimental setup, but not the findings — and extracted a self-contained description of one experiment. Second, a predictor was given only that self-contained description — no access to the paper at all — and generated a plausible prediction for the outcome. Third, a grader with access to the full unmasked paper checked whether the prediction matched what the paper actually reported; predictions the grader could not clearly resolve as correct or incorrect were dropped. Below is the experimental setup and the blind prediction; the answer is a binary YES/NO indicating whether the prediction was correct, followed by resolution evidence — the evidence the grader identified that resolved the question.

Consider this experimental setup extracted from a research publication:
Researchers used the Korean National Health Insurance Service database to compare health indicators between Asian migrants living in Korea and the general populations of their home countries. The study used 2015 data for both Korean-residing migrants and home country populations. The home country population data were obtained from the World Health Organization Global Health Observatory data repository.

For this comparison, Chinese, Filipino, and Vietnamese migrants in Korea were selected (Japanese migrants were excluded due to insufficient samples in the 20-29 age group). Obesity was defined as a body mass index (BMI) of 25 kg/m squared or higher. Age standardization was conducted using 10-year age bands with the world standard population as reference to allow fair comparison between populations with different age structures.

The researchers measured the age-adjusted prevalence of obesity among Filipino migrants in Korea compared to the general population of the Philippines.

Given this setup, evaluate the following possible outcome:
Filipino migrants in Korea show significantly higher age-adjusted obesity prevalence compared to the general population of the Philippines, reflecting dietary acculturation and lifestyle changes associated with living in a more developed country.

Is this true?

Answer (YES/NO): YES